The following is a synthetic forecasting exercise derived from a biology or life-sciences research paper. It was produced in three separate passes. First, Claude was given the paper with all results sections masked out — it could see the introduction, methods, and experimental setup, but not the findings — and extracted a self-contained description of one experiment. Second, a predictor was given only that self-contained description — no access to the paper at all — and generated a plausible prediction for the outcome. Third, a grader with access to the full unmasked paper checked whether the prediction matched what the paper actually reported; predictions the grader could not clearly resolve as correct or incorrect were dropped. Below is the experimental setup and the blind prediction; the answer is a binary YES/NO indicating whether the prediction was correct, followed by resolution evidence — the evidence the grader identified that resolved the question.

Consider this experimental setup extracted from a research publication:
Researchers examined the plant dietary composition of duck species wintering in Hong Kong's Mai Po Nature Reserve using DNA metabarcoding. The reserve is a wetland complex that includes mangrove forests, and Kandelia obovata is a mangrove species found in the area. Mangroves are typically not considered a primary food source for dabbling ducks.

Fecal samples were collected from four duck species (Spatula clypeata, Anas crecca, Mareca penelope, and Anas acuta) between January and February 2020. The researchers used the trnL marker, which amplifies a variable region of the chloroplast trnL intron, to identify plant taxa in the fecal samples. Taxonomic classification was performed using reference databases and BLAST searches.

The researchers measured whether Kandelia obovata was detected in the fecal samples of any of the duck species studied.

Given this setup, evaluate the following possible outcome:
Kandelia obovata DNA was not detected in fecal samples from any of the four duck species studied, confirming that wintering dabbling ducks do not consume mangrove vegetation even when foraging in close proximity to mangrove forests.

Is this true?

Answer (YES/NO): NO